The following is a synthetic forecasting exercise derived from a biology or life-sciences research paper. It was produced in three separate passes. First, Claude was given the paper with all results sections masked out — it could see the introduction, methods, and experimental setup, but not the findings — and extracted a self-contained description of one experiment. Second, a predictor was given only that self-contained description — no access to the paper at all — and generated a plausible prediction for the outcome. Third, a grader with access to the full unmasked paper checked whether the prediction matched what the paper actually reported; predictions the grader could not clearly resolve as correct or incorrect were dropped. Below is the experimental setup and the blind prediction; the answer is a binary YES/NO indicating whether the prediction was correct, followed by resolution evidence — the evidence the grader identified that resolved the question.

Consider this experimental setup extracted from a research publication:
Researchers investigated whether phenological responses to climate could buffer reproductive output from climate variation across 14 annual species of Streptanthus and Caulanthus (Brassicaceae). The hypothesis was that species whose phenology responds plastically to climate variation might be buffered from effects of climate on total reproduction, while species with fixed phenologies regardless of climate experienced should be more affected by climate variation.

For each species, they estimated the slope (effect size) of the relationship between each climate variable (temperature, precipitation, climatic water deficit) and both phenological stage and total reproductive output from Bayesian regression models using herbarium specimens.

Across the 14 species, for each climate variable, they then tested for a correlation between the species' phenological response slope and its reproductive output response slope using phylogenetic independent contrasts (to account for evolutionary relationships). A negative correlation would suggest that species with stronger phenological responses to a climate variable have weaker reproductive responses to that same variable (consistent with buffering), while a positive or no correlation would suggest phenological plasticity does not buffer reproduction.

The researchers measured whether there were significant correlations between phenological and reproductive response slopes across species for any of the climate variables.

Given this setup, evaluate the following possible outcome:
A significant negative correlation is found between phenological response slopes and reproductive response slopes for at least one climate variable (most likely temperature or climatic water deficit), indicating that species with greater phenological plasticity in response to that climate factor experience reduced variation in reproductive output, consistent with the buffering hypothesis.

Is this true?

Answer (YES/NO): NO